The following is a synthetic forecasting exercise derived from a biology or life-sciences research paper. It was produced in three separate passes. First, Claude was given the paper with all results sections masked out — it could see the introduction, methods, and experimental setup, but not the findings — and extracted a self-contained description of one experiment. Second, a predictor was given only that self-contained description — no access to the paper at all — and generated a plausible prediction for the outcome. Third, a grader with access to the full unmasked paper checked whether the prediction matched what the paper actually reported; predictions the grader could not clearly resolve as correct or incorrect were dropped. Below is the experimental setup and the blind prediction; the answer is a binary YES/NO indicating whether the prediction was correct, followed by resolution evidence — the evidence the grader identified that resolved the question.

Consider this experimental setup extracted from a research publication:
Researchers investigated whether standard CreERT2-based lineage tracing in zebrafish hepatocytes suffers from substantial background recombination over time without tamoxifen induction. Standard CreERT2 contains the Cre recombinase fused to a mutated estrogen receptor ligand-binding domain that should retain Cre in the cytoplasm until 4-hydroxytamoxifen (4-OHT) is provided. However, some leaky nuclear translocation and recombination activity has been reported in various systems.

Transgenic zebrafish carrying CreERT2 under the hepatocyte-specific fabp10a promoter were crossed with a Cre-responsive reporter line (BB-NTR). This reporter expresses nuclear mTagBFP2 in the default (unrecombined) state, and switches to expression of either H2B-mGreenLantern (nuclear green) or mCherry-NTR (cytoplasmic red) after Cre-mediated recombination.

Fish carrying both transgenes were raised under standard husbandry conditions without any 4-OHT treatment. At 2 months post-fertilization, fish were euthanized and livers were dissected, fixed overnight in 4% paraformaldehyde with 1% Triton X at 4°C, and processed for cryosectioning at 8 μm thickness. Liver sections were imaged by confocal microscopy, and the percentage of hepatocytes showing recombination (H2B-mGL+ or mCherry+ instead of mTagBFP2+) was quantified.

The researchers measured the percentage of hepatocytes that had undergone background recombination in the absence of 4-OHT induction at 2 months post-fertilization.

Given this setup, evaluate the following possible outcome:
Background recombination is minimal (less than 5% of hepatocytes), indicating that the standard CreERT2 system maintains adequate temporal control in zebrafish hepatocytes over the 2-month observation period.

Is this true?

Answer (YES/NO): NO